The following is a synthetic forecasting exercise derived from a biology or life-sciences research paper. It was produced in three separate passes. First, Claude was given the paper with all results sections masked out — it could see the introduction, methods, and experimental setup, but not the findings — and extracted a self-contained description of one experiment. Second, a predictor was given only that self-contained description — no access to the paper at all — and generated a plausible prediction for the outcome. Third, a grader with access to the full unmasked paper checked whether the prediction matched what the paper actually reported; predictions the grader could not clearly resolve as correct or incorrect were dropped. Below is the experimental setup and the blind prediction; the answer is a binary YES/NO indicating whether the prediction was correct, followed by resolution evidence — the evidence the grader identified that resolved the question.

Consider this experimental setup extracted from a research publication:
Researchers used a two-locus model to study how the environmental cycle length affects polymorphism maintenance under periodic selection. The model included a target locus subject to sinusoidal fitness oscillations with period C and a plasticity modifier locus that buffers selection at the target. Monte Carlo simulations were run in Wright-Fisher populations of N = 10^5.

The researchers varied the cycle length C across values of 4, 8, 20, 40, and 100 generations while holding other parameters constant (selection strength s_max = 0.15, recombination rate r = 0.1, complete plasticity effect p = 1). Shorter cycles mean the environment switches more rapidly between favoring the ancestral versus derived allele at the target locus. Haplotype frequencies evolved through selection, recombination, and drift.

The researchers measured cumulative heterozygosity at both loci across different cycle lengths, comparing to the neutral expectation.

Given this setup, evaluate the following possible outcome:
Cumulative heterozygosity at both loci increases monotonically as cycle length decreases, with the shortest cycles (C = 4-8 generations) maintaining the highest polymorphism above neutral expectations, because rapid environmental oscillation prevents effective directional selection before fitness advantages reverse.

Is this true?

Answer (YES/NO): NO